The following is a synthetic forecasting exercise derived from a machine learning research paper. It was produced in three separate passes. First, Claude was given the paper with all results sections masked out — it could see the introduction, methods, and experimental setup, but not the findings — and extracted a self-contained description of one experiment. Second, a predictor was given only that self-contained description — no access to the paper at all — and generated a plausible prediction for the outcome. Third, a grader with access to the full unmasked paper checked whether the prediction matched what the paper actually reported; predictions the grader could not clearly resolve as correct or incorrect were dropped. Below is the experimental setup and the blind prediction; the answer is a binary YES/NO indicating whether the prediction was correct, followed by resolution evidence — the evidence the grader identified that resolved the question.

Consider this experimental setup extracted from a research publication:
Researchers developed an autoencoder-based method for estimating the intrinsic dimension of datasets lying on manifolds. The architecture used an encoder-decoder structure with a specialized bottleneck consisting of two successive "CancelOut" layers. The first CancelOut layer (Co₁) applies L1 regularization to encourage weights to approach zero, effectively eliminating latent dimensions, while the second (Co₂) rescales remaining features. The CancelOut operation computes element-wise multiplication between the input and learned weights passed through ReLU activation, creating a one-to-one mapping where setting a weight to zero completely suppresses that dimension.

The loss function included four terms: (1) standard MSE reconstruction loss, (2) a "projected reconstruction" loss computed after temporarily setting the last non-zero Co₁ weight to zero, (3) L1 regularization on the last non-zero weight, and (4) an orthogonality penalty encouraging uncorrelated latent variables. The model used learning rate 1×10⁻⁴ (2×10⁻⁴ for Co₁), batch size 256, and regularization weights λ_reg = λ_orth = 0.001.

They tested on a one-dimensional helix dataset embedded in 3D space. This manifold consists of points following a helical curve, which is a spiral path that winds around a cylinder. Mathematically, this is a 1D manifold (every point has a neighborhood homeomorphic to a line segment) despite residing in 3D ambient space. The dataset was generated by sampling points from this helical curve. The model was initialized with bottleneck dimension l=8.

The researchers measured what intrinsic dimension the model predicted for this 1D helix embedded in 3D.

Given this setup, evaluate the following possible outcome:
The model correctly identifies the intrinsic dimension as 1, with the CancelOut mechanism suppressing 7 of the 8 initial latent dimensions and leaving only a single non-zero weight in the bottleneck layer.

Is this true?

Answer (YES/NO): NO